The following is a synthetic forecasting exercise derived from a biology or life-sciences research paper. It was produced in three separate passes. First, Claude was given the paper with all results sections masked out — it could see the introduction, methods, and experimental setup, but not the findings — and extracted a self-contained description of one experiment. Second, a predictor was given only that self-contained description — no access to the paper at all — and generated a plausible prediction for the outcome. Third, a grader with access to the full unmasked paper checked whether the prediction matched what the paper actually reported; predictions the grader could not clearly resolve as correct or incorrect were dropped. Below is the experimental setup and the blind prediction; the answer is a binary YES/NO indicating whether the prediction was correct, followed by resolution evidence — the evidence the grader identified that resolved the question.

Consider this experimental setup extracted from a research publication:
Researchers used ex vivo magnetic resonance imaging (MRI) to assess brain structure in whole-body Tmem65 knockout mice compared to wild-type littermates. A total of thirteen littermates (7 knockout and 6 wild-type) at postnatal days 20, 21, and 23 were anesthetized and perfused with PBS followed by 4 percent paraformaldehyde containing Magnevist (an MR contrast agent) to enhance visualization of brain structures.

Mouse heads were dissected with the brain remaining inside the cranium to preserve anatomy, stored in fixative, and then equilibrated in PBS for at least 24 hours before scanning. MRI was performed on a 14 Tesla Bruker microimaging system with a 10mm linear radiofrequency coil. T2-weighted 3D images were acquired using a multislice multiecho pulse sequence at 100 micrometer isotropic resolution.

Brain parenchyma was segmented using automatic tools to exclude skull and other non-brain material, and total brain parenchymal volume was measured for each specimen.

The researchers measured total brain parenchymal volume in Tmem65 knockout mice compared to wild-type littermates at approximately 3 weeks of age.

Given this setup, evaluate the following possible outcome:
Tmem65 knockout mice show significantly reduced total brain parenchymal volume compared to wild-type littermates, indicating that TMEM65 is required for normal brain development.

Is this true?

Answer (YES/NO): YES